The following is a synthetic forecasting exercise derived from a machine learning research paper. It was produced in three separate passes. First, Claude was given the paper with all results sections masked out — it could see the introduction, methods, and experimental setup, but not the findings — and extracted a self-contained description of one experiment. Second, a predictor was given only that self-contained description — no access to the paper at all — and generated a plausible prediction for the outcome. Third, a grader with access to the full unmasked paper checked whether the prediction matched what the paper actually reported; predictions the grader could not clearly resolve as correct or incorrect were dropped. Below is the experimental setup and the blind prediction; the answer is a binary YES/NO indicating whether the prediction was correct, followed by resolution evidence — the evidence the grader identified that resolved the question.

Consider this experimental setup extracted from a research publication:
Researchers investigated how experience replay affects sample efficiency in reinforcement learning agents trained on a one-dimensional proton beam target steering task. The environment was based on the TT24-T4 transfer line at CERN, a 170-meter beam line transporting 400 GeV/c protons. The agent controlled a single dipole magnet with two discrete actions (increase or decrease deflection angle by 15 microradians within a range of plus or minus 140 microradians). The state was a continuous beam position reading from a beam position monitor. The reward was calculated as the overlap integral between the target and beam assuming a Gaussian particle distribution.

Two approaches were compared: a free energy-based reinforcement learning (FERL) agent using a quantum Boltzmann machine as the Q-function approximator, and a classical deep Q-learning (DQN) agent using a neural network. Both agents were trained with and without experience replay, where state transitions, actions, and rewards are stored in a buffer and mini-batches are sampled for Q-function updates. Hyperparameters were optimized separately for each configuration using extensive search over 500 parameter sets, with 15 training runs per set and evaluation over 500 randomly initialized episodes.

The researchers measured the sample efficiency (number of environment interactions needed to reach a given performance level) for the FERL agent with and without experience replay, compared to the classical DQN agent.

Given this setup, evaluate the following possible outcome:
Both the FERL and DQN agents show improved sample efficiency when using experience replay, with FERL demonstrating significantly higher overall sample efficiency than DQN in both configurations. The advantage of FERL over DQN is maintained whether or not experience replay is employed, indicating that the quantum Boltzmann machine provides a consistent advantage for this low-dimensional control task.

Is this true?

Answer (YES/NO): YES